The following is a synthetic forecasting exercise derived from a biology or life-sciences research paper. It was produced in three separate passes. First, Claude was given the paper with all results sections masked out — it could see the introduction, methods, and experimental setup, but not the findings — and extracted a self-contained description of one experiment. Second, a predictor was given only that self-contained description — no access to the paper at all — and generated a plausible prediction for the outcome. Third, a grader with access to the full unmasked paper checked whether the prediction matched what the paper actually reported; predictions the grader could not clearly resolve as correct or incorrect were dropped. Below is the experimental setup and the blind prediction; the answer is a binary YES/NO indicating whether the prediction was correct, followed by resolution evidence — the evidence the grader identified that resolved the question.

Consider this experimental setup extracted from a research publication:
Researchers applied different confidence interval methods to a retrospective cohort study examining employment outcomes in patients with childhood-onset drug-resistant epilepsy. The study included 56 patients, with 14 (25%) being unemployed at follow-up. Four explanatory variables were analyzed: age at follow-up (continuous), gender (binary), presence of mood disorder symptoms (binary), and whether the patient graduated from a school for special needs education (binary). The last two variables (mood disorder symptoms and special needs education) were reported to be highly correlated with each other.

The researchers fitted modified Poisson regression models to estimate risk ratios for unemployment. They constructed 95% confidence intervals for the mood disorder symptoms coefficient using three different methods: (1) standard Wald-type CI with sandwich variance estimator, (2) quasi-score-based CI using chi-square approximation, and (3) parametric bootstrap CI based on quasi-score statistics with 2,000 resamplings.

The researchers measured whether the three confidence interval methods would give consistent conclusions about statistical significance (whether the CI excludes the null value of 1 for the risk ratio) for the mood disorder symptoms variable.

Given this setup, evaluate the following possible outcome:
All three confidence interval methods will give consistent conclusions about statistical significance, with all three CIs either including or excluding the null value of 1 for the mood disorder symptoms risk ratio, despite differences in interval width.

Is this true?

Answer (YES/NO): NO